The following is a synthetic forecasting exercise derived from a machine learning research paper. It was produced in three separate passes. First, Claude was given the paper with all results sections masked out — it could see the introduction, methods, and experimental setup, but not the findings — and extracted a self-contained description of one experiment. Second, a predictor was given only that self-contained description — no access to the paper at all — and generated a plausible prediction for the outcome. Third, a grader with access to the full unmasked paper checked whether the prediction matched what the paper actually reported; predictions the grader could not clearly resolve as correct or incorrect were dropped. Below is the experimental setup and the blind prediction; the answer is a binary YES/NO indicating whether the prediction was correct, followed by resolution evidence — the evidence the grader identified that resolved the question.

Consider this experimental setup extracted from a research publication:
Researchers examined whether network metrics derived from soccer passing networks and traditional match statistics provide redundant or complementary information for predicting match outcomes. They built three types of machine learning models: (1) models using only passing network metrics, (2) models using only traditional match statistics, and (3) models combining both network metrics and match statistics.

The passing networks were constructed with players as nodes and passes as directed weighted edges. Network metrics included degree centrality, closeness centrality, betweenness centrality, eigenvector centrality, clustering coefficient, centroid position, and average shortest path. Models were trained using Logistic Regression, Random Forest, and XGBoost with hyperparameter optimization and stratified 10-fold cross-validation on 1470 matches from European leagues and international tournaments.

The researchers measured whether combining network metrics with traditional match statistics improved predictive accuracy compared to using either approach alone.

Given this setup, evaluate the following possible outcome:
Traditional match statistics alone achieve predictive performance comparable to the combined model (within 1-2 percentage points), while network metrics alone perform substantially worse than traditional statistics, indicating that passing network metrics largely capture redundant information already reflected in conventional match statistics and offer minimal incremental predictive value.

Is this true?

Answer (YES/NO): NO